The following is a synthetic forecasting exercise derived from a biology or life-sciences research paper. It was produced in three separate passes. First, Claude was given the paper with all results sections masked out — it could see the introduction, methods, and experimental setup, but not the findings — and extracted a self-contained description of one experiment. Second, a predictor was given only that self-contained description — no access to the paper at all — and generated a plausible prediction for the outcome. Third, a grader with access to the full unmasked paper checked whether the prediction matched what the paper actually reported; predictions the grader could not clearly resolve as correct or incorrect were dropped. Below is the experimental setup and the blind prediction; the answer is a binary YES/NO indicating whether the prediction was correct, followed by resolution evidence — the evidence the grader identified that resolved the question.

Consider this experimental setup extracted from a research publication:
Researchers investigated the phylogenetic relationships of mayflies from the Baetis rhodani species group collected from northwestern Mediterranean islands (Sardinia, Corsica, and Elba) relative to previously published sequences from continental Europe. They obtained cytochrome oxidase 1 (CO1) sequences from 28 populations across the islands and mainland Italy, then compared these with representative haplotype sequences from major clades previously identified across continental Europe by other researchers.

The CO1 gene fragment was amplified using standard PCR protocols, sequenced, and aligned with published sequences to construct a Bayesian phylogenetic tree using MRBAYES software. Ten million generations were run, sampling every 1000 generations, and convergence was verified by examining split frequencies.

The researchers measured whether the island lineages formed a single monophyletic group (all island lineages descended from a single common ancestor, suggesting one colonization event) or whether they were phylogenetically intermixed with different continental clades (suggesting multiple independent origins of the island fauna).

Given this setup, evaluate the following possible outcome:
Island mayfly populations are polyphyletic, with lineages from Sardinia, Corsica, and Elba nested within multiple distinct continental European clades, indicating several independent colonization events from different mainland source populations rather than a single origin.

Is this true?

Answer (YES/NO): YES